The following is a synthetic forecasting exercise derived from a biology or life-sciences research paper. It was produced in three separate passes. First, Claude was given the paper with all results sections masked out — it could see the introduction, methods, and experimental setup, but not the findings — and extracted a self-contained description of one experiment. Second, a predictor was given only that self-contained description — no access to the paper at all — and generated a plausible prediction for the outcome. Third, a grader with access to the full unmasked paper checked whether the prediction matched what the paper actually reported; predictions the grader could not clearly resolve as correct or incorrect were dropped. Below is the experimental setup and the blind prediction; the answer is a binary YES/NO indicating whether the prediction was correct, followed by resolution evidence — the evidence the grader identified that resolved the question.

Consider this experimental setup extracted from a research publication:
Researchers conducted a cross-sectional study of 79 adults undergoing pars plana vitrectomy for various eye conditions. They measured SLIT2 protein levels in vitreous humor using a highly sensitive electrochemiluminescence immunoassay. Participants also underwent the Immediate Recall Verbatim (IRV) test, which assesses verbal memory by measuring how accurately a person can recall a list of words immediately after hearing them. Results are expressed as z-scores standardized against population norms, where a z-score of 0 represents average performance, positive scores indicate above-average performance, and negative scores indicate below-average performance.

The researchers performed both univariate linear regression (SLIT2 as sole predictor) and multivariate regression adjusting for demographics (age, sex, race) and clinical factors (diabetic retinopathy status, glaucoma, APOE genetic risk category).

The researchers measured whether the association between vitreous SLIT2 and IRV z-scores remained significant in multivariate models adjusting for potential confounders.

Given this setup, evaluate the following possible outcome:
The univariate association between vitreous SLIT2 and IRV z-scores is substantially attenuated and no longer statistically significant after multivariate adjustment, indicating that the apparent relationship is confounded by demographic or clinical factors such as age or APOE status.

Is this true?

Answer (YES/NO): NO